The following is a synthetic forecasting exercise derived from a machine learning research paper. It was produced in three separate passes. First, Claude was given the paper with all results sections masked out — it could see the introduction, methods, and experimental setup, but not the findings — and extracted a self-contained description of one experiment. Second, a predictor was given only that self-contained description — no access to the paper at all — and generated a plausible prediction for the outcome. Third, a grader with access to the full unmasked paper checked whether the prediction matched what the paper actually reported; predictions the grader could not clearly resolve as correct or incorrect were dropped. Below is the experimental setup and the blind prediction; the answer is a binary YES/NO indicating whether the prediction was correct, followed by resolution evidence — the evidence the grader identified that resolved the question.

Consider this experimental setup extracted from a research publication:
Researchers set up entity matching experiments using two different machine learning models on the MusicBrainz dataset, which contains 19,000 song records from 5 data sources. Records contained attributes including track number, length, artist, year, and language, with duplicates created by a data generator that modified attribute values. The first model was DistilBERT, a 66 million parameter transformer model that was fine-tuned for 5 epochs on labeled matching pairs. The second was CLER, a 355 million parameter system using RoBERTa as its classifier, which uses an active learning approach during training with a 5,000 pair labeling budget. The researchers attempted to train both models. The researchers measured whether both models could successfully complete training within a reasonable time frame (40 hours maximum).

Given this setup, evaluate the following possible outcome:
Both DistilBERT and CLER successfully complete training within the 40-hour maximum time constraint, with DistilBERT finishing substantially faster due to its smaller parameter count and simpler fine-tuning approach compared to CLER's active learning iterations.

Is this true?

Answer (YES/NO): NO